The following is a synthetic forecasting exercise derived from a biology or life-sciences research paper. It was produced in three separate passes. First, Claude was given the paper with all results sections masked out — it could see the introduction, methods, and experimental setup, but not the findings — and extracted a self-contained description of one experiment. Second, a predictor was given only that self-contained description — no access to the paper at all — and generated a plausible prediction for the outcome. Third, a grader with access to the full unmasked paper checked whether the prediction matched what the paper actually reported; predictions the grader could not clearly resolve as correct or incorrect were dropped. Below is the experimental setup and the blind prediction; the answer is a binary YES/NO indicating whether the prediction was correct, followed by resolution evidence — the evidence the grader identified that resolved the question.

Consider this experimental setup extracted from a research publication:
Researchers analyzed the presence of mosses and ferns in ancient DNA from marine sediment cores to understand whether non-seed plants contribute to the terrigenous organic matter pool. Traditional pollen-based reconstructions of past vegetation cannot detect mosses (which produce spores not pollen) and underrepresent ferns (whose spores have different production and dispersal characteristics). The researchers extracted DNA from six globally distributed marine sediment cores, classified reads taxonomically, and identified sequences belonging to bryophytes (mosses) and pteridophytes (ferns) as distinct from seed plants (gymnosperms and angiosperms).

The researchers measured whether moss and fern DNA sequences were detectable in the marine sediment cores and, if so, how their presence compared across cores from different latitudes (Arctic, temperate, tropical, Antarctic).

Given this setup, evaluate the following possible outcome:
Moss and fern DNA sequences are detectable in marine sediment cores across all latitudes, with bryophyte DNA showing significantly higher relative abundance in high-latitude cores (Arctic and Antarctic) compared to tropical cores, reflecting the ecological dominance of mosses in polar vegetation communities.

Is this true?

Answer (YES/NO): NO